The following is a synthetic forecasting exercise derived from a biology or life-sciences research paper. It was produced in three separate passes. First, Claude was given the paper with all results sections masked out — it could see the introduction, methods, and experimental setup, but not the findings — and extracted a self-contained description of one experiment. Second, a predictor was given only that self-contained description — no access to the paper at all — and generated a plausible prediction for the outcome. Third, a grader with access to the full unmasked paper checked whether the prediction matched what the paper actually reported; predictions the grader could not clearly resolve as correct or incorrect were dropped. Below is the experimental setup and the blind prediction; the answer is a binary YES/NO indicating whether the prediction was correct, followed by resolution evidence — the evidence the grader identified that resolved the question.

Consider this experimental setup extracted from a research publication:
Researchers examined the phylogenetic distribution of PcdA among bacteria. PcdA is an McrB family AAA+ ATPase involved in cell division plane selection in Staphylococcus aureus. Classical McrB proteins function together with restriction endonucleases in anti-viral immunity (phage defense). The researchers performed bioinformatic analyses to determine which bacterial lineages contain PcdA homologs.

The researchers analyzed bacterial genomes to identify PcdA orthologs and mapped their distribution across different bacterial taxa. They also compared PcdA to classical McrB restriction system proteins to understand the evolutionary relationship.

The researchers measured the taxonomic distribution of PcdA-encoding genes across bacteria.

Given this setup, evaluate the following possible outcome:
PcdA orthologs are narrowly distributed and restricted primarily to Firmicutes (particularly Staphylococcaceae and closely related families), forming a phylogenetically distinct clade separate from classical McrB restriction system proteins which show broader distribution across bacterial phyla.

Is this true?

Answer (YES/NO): YES